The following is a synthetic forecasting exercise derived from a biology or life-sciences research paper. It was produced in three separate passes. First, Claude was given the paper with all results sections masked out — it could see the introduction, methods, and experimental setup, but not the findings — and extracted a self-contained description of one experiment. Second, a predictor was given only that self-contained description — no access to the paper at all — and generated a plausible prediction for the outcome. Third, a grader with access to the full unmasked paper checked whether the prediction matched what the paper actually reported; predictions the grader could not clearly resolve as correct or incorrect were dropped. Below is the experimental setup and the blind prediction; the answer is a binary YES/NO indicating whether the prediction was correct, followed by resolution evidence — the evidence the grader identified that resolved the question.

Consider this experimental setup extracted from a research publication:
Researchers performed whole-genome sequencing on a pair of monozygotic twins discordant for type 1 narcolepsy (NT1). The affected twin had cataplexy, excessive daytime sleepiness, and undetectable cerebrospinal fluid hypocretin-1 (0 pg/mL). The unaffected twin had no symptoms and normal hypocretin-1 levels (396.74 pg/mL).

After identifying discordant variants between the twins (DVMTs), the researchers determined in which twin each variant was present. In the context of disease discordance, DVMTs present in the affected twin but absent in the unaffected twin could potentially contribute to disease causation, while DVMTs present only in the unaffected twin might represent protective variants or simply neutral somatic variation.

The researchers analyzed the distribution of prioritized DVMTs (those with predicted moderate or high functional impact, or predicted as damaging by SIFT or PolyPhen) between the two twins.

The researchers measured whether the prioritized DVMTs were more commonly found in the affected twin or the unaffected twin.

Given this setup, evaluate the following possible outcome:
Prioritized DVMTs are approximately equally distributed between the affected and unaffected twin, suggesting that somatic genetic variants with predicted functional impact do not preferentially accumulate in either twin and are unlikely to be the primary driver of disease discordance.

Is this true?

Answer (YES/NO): NO